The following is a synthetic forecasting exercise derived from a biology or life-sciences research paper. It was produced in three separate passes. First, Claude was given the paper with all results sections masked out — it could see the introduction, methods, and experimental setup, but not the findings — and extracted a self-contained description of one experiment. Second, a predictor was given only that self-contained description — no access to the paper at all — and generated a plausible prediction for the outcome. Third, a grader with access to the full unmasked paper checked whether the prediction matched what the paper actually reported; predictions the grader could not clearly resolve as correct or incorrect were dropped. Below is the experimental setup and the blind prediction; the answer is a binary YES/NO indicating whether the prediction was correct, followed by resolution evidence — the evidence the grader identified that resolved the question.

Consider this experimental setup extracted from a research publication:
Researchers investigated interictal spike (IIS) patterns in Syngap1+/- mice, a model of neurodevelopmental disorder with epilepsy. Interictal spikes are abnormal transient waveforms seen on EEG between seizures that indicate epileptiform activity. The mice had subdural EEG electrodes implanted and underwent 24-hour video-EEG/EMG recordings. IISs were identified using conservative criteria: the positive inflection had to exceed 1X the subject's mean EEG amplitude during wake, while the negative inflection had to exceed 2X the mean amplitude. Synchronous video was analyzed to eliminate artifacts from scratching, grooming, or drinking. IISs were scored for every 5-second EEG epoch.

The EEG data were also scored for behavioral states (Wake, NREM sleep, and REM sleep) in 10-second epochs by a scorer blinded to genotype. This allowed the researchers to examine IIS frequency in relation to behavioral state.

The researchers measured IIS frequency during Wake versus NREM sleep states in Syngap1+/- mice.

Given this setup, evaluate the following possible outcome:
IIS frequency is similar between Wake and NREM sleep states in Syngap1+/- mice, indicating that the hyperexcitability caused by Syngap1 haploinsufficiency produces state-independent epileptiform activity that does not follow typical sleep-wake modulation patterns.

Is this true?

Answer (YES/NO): NO